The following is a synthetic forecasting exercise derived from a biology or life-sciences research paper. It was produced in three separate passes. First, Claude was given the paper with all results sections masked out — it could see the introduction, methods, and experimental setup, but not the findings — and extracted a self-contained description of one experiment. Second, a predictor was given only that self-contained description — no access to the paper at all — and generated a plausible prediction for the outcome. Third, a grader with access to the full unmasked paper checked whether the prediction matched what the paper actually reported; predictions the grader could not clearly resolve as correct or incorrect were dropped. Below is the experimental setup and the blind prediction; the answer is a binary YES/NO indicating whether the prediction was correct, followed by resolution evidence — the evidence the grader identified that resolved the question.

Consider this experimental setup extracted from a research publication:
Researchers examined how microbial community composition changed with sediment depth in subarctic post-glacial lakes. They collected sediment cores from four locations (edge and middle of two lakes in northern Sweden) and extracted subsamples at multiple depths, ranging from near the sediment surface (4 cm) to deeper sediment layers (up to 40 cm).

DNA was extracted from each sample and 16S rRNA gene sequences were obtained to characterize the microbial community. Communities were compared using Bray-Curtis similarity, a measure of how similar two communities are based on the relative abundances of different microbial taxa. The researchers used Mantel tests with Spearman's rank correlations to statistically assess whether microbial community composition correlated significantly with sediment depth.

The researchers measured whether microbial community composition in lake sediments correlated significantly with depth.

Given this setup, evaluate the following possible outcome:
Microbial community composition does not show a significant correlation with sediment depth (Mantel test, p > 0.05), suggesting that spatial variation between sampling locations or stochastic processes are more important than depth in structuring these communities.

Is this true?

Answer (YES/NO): NO